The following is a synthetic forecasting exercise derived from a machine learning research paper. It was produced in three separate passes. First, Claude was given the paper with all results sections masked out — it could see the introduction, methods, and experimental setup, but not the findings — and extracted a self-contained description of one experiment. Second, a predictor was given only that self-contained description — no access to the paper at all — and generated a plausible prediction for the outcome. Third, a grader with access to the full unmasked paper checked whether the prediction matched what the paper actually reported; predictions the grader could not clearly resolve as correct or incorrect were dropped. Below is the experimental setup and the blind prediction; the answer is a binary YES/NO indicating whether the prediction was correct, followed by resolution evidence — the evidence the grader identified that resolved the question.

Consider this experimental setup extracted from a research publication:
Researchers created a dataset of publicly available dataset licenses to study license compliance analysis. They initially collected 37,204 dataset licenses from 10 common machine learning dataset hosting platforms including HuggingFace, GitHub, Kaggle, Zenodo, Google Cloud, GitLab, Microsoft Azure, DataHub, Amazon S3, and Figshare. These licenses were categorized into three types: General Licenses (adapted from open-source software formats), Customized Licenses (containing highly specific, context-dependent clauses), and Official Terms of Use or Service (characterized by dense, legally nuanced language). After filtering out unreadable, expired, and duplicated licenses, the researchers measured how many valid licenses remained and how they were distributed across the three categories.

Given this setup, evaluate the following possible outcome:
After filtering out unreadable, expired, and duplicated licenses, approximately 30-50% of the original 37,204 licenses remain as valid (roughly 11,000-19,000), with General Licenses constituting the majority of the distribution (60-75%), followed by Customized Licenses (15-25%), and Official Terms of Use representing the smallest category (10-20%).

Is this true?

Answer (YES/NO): NO